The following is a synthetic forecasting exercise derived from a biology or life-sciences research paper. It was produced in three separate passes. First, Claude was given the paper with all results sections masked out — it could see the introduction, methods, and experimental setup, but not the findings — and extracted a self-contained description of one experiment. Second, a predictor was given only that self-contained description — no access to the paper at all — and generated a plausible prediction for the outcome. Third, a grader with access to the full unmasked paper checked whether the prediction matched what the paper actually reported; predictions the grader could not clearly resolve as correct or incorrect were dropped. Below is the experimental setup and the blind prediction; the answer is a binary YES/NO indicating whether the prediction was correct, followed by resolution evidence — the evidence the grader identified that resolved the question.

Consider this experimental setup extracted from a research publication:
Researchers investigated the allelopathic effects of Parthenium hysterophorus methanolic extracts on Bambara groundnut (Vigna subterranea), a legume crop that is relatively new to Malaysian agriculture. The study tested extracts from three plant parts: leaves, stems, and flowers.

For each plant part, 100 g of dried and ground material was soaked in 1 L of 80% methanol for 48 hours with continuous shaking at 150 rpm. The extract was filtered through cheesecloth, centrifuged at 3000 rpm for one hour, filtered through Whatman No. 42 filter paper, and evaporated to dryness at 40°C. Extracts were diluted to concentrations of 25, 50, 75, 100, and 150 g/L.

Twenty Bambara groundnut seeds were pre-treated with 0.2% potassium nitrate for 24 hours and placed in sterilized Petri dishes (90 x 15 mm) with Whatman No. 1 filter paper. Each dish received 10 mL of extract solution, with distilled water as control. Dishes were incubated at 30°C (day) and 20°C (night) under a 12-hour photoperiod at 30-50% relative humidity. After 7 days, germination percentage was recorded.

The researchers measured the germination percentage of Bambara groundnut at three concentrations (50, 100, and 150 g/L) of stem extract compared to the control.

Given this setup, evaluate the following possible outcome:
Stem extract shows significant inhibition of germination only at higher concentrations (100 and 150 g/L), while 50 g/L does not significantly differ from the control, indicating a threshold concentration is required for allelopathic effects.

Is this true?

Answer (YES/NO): YES